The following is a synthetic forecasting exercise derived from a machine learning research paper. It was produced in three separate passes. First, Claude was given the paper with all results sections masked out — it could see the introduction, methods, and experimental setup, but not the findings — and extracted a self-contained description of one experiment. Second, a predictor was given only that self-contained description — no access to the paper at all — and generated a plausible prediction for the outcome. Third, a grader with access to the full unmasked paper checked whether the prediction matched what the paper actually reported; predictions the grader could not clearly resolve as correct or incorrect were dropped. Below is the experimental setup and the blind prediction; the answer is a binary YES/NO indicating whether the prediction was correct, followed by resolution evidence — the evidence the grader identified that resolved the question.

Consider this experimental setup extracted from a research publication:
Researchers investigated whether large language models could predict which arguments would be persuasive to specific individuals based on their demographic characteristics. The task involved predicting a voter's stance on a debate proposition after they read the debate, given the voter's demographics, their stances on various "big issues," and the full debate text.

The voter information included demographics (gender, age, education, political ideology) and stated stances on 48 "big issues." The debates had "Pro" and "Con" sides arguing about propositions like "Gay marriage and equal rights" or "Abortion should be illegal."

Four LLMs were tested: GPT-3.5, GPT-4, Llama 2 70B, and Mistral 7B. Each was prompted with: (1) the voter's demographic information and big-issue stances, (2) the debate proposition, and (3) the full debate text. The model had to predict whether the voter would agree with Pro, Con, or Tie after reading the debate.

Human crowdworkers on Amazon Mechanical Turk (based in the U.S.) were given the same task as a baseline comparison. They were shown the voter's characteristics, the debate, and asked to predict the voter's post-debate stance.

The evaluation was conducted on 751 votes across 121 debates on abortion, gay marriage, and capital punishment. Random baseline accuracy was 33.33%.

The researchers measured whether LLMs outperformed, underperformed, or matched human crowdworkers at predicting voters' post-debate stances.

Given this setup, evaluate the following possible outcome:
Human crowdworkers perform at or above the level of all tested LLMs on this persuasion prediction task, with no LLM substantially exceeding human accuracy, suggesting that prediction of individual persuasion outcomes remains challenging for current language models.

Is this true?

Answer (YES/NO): NO